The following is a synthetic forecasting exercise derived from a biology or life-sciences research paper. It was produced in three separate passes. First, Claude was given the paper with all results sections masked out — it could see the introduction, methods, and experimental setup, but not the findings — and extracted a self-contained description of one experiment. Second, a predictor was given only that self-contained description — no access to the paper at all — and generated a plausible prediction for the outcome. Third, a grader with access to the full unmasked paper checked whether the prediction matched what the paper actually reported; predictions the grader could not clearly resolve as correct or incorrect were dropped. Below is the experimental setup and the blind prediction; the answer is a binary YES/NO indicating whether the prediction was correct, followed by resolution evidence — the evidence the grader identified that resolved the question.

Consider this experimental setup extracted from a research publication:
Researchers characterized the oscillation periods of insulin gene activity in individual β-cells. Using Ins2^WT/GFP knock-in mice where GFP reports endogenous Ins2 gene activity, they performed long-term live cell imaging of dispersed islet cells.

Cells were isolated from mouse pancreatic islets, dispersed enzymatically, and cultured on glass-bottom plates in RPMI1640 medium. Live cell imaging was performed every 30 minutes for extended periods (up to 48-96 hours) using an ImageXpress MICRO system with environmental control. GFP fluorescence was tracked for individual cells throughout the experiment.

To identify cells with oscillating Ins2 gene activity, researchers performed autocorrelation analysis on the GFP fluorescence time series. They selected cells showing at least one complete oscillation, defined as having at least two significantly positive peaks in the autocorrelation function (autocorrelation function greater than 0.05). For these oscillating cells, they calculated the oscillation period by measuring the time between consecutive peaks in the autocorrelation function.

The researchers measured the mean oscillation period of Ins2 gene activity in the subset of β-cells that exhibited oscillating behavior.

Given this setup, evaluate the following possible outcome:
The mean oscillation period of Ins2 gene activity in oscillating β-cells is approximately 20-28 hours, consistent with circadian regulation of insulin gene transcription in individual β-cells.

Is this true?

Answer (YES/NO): NO